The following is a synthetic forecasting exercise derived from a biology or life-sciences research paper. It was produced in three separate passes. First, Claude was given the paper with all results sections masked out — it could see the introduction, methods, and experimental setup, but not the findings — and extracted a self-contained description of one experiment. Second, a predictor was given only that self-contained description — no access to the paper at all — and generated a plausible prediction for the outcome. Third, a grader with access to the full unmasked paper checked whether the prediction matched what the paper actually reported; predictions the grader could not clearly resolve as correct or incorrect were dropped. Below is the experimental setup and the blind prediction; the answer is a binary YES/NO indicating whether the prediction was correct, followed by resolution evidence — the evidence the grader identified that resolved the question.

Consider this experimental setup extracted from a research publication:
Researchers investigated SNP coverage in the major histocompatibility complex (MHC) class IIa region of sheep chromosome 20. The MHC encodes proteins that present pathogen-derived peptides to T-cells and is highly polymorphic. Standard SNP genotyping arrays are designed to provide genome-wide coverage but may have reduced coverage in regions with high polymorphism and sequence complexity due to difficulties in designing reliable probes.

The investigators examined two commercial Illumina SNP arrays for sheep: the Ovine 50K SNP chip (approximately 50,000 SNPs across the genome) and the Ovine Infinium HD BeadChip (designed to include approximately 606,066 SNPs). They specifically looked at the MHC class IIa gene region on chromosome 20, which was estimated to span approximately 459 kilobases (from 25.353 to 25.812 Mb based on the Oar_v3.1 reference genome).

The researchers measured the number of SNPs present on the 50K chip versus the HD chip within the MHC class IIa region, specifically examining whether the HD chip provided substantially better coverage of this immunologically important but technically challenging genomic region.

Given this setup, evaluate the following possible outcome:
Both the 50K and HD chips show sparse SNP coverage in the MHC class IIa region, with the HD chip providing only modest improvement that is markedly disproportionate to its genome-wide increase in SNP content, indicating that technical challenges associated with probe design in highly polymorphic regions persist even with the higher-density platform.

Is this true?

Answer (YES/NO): NO